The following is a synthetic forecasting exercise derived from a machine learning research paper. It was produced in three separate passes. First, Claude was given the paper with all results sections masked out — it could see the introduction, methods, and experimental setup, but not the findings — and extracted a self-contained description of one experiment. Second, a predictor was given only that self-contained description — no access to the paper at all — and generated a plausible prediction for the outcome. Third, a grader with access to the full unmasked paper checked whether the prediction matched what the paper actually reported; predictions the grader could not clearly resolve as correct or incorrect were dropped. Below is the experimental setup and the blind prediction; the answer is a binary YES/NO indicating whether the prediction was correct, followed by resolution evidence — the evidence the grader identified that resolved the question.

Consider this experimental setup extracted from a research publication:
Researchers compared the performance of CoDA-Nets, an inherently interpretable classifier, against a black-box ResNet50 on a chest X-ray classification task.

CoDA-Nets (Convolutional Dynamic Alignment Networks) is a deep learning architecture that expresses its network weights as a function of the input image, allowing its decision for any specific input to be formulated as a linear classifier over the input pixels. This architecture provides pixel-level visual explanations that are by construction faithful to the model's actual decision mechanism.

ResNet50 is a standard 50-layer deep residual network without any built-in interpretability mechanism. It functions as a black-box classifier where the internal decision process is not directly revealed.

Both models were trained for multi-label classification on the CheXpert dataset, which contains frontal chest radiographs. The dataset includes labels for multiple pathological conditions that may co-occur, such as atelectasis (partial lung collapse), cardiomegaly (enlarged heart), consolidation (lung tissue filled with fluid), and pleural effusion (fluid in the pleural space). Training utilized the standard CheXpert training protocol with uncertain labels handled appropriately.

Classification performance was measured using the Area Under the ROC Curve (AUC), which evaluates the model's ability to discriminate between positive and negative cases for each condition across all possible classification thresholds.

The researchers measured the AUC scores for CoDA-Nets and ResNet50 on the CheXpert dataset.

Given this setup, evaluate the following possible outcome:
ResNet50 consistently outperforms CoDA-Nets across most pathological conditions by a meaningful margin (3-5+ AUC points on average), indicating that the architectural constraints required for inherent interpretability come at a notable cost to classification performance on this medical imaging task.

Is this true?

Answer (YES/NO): NO